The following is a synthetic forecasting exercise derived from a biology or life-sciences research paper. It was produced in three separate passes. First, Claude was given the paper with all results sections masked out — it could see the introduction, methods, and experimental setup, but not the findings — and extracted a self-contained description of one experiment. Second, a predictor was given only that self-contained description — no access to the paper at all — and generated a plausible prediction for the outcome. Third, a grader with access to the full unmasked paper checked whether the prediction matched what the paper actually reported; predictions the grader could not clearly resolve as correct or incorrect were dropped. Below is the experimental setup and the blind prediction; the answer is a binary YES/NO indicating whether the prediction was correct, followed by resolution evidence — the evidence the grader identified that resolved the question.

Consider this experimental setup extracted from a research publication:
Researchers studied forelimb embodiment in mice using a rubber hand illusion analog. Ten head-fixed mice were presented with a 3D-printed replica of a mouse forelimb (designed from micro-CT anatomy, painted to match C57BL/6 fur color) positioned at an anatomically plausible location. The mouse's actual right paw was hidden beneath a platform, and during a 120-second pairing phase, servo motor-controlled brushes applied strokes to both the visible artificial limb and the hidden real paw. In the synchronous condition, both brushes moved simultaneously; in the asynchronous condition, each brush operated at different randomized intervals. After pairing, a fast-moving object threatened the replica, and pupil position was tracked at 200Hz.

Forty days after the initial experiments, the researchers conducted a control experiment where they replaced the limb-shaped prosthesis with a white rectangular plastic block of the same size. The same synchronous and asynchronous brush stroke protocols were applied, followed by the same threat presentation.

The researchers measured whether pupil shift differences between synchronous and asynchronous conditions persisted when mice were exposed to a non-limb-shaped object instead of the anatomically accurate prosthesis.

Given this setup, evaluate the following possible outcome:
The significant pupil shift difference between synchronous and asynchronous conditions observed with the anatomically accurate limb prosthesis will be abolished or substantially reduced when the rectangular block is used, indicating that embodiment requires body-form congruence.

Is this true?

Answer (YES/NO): YES